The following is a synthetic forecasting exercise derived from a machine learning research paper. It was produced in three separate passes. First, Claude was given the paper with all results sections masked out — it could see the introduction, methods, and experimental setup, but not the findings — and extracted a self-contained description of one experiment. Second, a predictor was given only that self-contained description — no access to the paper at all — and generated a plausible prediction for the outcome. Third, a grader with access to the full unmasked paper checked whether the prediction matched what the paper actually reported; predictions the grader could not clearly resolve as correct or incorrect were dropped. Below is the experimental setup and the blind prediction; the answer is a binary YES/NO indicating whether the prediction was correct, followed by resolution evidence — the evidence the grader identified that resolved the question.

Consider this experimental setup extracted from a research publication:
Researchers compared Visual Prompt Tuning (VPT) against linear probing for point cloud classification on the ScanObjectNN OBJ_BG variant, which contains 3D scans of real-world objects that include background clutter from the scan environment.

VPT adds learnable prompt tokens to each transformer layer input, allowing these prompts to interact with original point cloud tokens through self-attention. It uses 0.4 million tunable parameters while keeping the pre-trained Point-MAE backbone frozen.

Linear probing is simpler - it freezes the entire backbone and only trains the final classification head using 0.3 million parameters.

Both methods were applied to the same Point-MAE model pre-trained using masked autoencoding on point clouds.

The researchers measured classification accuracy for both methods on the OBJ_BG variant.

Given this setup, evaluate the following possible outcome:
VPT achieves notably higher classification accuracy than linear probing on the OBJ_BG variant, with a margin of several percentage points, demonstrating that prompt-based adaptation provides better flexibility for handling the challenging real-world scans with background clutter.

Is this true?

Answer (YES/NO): NO